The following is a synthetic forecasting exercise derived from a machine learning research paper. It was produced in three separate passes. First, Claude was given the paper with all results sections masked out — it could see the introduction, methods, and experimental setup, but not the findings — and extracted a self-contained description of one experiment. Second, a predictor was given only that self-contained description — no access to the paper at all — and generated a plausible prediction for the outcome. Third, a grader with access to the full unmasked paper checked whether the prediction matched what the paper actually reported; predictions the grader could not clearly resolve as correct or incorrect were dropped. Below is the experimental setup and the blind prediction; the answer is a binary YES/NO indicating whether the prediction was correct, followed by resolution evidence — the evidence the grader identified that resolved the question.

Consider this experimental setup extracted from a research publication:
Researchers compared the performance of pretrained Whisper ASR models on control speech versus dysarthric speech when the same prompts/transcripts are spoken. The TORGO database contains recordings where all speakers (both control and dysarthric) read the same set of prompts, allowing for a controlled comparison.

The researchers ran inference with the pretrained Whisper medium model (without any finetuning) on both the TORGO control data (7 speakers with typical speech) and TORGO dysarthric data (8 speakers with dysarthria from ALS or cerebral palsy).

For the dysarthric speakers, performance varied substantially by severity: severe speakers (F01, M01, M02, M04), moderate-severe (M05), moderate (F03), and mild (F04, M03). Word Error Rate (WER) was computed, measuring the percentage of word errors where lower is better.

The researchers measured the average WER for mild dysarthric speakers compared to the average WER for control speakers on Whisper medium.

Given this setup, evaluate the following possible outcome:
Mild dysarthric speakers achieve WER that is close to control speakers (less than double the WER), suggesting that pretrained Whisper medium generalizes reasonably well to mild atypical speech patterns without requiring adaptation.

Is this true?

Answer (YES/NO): YES